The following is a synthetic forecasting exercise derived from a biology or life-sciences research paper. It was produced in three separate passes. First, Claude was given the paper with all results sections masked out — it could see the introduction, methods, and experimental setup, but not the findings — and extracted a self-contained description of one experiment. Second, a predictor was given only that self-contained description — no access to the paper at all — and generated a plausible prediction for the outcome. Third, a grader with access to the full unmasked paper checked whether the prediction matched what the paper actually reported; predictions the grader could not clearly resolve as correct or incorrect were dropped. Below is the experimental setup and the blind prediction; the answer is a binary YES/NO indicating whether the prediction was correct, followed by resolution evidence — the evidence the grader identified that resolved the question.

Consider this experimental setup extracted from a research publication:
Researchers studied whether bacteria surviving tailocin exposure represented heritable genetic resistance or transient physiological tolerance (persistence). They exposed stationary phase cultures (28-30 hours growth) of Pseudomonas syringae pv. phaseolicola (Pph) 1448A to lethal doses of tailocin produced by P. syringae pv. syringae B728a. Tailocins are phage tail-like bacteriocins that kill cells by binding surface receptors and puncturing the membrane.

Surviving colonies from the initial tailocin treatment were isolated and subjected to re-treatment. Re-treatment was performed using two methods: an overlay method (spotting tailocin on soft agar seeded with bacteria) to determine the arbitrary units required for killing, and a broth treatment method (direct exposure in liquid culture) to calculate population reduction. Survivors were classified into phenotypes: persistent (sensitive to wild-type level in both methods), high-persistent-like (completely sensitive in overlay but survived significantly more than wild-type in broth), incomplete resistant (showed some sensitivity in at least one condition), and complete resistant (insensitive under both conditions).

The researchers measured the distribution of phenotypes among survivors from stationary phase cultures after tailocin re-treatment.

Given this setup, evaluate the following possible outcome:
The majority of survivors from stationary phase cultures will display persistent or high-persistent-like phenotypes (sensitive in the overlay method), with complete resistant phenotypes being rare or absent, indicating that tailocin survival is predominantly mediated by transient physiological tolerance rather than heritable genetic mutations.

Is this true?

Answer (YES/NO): YES